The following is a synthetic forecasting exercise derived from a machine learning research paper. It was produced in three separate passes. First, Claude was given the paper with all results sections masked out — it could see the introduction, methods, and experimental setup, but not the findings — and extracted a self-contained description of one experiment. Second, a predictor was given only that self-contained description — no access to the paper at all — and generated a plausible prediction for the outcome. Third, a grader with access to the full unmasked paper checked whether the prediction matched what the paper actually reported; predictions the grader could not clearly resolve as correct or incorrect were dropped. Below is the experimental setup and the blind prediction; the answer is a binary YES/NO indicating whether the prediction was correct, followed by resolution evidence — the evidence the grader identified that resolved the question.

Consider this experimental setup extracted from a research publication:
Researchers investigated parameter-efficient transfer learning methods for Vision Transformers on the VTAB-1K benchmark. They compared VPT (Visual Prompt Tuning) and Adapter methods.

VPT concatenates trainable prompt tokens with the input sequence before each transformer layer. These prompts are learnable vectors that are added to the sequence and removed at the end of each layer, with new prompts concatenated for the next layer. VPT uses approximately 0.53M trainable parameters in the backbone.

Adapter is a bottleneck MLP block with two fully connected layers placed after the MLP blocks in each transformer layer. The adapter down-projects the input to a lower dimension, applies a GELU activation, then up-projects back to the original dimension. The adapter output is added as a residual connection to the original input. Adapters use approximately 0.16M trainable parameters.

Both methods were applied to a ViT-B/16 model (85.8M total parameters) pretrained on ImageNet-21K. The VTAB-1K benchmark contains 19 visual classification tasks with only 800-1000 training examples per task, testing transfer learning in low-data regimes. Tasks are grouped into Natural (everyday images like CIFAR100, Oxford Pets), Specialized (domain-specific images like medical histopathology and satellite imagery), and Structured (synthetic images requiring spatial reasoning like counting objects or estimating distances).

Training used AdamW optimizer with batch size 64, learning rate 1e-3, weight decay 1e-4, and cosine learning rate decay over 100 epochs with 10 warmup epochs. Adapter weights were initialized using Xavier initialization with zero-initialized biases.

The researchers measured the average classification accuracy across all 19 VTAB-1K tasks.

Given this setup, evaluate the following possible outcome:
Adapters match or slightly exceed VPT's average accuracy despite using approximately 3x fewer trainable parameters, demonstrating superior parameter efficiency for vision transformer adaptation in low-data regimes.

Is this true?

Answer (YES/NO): YES